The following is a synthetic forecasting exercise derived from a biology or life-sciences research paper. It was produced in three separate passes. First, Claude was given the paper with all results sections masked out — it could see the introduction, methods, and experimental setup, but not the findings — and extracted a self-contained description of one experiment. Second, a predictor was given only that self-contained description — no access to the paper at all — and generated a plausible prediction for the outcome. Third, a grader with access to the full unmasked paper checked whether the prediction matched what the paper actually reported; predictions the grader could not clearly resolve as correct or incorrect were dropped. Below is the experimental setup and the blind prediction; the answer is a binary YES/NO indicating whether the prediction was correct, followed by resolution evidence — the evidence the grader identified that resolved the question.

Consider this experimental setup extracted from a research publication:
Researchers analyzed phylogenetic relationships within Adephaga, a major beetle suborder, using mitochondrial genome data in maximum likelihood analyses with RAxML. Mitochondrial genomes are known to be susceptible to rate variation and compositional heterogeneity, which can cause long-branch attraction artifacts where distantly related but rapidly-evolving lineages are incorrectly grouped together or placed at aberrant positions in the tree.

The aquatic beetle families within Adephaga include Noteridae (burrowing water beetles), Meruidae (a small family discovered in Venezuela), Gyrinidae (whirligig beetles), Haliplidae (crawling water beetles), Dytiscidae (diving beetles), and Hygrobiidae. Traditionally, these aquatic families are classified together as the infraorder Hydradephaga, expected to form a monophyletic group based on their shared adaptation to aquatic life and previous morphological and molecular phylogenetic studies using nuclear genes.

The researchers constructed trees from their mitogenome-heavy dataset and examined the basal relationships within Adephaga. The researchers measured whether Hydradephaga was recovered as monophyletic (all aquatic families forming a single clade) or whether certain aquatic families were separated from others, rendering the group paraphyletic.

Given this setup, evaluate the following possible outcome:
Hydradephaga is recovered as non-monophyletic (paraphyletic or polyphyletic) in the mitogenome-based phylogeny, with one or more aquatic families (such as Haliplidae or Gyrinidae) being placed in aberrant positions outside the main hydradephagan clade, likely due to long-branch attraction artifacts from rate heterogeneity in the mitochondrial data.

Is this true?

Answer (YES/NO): YES